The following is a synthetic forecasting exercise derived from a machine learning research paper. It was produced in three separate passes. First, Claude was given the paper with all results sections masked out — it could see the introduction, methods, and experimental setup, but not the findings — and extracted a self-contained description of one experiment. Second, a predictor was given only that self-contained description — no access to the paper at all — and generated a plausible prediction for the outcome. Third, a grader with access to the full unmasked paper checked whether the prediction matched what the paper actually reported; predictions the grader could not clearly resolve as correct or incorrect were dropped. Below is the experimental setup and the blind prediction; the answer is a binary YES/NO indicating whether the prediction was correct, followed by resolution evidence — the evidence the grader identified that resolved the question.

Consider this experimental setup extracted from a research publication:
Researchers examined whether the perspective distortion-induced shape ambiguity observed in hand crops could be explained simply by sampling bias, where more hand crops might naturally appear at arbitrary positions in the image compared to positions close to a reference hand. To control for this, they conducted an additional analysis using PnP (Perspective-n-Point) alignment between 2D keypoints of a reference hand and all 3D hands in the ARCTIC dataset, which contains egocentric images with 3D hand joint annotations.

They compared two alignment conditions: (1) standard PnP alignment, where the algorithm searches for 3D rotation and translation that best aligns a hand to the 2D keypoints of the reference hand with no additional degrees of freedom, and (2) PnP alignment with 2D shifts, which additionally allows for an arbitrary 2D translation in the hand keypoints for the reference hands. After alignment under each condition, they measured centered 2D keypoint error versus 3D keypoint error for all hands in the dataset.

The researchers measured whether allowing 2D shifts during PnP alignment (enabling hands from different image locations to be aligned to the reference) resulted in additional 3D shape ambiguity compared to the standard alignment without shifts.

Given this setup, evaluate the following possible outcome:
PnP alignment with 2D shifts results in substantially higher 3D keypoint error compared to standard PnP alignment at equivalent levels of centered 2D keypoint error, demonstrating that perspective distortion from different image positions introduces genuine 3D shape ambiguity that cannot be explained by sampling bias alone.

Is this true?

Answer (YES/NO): YES